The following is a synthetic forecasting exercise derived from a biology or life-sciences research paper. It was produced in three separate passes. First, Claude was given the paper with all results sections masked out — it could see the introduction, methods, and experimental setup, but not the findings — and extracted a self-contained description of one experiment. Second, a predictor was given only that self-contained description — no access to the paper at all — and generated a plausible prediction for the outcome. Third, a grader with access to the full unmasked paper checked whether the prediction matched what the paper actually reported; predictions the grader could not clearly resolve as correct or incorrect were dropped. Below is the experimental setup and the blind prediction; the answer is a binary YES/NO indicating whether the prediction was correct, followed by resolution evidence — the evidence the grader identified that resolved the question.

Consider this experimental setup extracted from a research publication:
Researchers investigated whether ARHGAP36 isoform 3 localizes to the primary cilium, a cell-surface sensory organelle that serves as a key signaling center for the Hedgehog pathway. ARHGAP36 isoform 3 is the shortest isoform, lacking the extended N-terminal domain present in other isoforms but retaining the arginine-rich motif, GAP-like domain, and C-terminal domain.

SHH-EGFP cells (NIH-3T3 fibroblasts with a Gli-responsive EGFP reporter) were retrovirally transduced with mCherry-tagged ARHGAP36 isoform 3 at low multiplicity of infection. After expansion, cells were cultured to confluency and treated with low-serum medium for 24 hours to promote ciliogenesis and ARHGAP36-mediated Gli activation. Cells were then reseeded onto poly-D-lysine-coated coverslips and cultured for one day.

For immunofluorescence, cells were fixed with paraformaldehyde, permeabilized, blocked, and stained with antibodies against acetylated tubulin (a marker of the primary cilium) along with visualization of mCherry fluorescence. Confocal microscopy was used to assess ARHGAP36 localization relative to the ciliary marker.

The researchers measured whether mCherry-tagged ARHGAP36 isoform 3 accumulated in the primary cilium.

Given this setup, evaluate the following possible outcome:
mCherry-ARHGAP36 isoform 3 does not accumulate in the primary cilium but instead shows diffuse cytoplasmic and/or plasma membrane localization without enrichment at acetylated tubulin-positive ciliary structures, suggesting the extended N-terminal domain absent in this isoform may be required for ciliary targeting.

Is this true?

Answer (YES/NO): NO